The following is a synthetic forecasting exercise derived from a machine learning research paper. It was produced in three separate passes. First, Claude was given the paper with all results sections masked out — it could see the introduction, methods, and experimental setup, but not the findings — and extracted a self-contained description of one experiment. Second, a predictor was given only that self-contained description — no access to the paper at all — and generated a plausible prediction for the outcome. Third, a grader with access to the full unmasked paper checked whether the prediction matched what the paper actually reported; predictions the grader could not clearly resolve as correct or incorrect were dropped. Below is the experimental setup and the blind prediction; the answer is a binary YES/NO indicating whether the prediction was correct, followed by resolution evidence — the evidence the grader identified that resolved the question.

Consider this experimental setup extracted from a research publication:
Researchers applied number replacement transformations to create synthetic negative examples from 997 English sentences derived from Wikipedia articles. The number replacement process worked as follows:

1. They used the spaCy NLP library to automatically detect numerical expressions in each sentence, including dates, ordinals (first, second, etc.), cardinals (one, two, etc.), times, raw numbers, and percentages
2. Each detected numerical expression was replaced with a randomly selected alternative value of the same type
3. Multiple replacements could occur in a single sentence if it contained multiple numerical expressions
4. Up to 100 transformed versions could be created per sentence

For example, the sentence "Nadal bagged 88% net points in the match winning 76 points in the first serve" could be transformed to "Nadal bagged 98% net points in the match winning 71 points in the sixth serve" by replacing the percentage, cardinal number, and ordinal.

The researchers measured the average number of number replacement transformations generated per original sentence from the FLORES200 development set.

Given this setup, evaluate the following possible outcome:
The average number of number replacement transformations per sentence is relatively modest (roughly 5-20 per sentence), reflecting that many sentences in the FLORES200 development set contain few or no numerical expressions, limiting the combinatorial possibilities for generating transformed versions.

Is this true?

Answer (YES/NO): NO